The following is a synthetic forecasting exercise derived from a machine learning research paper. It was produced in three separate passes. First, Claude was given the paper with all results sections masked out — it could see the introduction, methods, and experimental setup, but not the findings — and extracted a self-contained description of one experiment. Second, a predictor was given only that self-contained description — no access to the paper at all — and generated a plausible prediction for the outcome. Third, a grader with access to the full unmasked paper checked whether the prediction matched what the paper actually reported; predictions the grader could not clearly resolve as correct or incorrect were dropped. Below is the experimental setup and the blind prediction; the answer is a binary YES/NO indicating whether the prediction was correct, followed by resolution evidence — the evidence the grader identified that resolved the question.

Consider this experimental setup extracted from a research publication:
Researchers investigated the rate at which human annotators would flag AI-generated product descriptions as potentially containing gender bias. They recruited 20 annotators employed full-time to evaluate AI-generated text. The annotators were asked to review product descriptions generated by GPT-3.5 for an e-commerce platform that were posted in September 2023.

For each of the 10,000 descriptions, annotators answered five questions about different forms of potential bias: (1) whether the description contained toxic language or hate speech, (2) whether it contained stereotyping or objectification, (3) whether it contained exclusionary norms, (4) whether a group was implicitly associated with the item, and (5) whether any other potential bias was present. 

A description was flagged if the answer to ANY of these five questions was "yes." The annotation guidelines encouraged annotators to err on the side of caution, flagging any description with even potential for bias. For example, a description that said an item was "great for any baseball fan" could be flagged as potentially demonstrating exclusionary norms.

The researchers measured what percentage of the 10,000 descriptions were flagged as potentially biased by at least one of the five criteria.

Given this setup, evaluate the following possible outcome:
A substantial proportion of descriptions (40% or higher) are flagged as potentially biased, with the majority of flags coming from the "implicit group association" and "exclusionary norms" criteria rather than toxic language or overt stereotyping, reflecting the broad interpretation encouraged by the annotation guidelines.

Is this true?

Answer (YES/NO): NO